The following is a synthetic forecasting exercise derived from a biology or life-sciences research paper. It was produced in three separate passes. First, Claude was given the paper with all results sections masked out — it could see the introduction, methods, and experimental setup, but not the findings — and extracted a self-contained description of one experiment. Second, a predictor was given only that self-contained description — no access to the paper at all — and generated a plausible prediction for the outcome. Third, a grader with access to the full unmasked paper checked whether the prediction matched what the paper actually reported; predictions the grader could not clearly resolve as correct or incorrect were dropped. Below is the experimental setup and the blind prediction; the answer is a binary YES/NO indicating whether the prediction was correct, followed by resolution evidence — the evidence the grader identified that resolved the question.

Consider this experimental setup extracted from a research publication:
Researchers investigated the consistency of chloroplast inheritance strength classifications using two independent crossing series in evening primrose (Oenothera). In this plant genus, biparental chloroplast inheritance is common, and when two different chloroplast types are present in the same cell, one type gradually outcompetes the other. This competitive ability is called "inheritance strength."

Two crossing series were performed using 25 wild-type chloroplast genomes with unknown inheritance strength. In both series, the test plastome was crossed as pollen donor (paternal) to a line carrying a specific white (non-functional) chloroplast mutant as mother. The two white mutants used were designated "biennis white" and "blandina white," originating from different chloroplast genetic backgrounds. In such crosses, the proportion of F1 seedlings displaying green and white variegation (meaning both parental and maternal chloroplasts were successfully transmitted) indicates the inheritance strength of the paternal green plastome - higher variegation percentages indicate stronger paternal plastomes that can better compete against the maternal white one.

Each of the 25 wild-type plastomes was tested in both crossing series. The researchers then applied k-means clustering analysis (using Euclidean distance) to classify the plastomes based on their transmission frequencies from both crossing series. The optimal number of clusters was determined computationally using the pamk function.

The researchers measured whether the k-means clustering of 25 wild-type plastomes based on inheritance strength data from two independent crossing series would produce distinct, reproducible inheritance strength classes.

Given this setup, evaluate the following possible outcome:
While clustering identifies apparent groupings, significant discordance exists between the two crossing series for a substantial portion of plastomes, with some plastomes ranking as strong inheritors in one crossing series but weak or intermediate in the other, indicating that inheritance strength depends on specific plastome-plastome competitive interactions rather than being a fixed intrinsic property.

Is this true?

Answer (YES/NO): NO